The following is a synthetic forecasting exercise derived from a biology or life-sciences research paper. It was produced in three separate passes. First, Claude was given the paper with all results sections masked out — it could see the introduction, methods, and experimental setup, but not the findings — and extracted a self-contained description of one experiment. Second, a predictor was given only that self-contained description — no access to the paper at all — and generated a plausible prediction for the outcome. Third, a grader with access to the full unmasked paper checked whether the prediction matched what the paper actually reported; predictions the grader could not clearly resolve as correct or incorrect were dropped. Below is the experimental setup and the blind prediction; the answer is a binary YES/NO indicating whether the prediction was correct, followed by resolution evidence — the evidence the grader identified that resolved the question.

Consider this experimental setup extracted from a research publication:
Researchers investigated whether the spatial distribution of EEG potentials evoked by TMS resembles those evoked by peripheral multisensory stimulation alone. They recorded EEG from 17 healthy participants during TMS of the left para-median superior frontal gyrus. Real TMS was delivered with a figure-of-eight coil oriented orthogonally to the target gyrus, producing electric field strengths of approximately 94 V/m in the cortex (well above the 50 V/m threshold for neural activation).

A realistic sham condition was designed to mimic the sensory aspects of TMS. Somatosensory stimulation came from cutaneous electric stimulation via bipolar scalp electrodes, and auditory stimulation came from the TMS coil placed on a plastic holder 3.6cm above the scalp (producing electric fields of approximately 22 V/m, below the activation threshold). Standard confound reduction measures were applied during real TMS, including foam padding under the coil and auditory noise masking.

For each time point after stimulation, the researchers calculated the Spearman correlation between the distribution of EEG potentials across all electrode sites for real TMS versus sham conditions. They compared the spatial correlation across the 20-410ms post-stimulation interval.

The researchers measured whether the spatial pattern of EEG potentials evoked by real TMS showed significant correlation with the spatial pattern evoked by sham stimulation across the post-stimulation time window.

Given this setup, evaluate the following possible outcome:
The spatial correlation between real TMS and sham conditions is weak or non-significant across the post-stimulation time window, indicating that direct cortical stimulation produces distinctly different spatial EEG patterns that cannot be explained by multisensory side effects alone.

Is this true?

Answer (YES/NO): NO